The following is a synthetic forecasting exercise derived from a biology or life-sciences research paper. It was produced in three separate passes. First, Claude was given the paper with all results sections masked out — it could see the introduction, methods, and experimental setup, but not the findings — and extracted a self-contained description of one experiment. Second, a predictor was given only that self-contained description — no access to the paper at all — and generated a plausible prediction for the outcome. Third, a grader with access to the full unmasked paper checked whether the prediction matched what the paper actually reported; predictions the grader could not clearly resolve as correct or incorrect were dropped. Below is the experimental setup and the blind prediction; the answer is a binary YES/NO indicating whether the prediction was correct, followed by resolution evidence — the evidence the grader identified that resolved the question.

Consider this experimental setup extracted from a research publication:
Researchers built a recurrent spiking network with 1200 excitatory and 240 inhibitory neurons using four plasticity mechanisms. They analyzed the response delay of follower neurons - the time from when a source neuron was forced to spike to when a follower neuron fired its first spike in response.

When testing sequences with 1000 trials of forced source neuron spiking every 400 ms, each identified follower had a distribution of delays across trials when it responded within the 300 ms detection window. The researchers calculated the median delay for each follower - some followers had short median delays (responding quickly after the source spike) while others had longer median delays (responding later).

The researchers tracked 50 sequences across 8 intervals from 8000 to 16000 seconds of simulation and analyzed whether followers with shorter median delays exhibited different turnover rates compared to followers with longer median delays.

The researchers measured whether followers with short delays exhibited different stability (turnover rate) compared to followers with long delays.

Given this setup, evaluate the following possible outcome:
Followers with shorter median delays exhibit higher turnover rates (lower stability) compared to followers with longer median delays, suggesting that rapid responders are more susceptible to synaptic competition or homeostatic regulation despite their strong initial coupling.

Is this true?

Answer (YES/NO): NO